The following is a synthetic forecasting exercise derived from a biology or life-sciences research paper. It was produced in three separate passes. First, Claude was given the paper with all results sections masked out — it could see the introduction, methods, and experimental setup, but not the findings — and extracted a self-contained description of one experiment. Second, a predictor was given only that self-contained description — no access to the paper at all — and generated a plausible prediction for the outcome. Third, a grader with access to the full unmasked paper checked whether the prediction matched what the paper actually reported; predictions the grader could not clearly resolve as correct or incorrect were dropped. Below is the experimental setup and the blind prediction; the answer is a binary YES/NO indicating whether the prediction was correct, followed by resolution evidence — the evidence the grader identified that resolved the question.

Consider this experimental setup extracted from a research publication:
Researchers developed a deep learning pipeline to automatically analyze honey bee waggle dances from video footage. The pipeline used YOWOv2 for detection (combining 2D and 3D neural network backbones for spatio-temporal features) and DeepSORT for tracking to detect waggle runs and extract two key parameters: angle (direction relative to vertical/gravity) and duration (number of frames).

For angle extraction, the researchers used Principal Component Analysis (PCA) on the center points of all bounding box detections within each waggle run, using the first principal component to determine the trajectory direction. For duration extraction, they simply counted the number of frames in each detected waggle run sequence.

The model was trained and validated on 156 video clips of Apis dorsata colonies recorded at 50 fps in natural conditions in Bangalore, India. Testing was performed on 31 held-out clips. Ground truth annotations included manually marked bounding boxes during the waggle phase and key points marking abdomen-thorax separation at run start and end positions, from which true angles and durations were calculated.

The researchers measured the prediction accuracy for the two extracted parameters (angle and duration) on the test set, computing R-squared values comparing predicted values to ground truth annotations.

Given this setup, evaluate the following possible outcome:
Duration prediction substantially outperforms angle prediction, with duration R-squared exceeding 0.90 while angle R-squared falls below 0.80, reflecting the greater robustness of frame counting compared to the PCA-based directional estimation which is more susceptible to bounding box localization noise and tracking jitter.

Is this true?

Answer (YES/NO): NO